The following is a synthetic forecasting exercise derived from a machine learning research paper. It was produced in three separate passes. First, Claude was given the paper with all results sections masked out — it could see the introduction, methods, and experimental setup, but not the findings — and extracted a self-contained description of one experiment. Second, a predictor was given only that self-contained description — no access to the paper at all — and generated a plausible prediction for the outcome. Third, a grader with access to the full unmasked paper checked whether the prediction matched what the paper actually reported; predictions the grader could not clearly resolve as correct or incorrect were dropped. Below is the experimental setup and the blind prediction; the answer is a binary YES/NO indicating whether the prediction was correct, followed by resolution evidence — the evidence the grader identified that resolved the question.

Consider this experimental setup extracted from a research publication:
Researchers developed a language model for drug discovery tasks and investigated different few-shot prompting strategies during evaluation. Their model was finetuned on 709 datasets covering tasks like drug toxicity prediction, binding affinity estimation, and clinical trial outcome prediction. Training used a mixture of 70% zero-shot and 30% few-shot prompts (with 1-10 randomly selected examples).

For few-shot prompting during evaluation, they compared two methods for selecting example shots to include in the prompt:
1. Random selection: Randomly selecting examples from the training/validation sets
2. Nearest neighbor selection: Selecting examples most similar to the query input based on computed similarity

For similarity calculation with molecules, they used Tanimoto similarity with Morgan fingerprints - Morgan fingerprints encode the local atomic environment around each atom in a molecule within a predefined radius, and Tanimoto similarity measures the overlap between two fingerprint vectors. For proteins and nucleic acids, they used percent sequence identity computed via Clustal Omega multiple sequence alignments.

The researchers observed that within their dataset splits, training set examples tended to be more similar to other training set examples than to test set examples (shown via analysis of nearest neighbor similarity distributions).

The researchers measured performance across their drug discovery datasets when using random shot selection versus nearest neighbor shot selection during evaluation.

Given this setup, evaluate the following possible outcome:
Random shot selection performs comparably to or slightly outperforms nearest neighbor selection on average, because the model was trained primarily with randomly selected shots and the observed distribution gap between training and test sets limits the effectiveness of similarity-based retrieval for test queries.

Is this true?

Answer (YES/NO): YES